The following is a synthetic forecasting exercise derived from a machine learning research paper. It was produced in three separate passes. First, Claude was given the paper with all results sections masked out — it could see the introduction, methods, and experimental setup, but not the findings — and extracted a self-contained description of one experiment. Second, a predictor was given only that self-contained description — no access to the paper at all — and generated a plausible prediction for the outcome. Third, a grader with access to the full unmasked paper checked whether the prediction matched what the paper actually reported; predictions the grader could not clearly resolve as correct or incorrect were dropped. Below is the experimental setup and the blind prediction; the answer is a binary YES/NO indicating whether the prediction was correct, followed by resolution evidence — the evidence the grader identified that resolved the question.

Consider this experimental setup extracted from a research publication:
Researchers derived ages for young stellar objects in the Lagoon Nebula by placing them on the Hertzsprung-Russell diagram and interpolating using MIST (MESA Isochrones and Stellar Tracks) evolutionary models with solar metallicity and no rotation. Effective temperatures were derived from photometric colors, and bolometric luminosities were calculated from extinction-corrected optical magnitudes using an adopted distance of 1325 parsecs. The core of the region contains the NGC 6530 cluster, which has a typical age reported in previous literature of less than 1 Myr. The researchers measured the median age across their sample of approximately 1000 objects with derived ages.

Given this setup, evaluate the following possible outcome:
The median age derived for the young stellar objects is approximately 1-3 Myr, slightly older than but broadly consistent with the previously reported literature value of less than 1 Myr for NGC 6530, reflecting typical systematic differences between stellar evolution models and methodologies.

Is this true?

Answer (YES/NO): YES